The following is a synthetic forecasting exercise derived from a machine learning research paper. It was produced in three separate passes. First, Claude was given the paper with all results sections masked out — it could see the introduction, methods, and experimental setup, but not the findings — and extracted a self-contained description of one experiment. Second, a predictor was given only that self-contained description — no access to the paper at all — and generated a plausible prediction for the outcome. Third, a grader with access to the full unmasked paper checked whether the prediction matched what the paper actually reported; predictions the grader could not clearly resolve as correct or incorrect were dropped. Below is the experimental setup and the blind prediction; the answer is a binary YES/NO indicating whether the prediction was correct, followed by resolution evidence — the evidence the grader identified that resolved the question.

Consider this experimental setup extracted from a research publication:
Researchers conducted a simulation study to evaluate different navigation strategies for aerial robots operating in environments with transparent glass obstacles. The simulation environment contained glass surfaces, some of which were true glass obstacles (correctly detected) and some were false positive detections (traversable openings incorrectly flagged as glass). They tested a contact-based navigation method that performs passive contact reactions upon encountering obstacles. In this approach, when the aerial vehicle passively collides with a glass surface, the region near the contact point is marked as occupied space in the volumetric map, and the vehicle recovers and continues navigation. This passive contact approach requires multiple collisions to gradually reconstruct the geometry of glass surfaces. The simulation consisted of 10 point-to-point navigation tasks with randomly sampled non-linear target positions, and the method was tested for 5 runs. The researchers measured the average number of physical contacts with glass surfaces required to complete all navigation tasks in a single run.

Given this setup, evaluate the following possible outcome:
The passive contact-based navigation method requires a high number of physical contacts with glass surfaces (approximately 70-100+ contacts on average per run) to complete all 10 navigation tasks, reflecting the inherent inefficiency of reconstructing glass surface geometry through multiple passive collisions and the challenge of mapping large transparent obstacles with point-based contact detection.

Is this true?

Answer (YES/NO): NO